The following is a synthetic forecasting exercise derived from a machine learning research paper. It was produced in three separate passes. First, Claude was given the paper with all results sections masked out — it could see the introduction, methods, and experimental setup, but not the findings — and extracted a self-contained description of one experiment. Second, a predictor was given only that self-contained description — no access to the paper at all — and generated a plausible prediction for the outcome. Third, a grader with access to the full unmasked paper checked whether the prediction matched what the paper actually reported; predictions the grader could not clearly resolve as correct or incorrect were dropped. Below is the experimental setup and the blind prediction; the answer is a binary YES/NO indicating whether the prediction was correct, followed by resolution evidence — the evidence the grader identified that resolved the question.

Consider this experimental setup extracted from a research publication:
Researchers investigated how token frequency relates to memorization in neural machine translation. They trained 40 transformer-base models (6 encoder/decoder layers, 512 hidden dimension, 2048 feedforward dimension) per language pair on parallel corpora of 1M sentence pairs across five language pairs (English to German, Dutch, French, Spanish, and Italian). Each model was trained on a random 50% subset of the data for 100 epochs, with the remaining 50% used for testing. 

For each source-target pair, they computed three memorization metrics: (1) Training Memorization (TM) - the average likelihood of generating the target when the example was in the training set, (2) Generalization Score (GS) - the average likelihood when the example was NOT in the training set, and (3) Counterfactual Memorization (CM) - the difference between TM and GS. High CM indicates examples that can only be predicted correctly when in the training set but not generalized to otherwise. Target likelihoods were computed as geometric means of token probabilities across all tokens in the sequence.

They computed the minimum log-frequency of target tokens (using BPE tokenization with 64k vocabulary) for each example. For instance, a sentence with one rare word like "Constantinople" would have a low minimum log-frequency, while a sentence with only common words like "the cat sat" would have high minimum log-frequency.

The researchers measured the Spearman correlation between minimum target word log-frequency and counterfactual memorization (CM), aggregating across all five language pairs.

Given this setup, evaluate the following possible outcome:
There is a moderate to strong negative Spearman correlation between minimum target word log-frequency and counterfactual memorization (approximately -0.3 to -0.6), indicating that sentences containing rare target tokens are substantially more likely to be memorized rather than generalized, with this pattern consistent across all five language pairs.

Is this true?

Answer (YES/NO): YES